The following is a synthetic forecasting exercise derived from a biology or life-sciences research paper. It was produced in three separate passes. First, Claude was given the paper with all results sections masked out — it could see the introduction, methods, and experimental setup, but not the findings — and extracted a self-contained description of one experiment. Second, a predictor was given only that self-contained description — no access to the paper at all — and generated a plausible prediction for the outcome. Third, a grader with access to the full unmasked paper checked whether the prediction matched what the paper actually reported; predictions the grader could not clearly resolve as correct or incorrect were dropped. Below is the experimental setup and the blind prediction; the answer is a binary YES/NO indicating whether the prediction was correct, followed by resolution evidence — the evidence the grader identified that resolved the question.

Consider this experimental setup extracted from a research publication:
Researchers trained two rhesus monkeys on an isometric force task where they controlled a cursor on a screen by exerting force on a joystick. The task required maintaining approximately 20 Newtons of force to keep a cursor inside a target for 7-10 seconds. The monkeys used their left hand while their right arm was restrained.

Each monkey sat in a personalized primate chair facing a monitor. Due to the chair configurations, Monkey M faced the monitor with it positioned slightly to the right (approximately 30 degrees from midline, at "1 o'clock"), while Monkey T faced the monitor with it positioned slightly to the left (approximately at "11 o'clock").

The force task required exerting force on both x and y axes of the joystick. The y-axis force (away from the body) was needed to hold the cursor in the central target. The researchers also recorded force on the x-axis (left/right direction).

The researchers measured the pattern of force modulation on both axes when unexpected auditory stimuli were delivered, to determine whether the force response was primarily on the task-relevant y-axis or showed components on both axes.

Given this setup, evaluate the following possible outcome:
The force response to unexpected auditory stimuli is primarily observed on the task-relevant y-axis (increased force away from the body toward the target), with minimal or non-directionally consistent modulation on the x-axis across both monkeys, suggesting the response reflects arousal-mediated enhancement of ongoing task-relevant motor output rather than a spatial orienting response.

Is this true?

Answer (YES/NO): NO